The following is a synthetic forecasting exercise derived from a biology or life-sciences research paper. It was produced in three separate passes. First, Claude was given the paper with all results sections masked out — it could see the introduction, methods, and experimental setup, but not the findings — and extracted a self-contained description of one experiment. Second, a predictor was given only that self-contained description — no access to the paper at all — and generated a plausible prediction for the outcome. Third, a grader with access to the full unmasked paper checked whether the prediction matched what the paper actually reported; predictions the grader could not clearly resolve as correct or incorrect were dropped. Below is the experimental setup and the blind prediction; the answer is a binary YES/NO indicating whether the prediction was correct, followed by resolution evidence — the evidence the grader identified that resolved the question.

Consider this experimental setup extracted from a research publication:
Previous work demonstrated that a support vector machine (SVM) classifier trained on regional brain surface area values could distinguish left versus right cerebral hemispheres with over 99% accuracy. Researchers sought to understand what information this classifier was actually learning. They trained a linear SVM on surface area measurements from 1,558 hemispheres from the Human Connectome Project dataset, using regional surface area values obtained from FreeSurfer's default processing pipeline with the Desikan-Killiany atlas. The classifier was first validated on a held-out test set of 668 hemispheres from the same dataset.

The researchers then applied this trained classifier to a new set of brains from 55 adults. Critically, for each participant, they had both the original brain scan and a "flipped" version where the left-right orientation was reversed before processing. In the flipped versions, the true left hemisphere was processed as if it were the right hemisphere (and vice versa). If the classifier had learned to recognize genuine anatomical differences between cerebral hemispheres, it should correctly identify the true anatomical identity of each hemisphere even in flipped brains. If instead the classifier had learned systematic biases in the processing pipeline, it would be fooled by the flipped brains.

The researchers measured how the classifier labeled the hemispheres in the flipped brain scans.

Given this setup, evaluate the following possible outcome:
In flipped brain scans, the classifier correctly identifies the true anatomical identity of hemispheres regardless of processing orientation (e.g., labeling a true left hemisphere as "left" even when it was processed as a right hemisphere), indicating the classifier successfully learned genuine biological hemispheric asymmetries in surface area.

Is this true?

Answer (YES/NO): NO